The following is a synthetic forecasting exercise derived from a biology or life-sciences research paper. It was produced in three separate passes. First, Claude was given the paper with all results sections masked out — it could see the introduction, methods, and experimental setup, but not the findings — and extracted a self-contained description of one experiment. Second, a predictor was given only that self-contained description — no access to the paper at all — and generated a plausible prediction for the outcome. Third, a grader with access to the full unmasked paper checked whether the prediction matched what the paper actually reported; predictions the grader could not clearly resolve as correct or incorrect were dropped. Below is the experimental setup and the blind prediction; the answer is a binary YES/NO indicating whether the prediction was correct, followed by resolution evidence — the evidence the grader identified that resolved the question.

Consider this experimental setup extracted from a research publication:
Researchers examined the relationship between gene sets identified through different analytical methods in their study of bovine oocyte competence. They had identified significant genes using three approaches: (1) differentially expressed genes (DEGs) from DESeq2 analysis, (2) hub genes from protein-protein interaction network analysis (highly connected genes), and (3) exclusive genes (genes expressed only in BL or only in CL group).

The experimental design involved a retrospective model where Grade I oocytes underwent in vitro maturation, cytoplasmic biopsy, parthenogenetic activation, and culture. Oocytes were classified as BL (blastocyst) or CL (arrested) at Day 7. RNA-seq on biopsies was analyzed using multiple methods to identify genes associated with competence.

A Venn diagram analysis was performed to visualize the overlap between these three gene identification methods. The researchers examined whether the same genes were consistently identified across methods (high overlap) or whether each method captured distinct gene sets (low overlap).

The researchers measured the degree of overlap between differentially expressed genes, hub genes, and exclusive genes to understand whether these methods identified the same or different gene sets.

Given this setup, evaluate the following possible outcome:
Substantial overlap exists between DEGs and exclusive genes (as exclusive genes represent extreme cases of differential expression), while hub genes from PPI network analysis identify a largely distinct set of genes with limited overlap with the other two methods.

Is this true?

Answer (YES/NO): YES